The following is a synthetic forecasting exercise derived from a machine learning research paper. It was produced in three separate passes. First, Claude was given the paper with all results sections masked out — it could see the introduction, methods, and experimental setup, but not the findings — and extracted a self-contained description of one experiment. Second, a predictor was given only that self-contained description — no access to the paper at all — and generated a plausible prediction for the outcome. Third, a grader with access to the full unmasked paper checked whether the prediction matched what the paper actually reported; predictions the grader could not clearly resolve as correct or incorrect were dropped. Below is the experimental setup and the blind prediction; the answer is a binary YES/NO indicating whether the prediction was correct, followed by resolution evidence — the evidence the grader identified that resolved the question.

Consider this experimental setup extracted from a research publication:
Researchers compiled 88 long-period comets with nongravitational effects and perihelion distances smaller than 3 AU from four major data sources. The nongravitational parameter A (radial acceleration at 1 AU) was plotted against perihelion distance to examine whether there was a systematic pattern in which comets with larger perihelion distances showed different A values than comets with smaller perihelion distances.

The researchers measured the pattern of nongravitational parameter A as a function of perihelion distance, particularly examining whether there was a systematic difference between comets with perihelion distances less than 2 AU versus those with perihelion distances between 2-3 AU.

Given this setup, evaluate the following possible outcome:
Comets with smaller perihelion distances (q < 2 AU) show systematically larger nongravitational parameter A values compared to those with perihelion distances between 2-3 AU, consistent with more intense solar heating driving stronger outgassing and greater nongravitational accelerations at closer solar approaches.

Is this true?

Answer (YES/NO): NO